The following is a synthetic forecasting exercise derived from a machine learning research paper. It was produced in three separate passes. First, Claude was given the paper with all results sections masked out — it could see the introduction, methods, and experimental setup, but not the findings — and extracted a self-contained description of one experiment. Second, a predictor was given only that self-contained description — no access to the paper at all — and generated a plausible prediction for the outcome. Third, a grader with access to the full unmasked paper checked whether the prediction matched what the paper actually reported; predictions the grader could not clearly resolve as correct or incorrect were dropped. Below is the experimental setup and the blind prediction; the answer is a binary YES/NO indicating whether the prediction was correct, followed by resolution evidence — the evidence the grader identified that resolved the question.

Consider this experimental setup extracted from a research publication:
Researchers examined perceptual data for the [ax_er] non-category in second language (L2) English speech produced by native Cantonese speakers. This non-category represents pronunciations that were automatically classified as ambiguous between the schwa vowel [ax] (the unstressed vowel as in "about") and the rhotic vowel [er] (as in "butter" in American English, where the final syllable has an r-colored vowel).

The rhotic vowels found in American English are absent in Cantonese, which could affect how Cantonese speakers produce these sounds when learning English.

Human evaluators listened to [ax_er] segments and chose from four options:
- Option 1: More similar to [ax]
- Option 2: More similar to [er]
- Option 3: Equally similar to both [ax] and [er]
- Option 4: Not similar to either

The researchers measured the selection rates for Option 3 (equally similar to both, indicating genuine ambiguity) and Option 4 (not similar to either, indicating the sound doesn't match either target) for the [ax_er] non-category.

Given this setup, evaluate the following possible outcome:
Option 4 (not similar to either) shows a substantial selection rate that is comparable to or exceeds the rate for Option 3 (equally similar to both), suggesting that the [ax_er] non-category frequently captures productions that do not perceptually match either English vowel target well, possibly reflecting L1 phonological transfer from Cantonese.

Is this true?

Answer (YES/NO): YES